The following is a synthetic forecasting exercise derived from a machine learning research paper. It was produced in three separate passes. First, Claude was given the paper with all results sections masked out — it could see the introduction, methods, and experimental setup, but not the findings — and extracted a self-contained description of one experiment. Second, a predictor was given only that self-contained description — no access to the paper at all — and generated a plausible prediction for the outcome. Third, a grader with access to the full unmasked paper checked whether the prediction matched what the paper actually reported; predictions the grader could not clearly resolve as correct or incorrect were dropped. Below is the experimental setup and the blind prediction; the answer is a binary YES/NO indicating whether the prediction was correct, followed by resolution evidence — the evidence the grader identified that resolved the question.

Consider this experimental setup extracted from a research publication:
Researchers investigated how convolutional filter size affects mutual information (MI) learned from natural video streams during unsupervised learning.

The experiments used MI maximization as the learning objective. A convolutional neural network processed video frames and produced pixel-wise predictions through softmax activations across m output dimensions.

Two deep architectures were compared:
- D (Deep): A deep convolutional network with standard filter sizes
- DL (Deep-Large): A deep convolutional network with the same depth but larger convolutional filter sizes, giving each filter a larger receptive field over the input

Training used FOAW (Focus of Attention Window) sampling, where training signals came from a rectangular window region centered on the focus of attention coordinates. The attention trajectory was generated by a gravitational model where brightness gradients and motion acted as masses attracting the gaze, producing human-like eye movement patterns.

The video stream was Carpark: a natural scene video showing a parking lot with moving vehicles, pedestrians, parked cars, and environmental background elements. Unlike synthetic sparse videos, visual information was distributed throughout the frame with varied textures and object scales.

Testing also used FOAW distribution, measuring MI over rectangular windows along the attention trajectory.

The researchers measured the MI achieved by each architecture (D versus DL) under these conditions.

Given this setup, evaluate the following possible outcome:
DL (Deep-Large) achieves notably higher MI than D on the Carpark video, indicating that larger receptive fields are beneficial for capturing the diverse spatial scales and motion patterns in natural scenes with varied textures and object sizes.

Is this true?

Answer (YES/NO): NO